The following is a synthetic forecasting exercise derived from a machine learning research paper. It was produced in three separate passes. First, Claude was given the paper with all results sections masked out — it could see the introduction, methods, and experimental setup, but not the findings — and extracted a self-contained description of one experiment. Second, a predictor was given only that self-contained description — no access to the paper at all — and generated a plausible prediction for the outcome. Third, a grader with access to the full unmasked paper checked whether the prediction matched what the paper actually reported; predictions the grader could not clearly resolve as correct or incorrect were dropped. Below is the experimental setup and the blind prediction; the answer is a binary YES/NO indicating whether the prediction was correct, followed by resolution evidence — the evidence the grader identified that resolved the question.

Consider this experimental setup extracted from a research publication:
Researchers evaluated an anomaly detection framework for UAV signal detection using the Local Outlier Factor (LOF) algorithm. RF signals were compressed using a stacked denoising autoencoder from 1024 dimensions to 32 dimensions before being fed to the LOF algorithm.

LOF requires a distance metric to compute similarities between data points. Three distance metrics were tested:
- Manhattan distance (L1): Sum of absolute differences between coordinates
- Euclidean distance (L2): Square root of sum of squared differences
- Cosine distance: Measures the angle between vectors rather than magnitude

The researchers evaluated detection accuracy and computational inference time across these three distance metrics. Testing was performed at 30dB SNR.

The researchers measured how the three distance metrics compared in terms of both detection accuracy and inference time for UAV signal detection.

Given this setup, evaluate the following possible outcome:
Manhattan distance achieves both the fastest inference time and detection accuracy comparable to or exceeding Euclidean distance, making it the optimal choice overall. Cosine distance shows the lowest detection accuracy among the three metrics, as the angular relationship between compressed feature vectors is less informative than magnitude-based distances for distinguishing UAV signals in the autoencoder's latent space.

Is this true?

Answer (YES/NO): NO